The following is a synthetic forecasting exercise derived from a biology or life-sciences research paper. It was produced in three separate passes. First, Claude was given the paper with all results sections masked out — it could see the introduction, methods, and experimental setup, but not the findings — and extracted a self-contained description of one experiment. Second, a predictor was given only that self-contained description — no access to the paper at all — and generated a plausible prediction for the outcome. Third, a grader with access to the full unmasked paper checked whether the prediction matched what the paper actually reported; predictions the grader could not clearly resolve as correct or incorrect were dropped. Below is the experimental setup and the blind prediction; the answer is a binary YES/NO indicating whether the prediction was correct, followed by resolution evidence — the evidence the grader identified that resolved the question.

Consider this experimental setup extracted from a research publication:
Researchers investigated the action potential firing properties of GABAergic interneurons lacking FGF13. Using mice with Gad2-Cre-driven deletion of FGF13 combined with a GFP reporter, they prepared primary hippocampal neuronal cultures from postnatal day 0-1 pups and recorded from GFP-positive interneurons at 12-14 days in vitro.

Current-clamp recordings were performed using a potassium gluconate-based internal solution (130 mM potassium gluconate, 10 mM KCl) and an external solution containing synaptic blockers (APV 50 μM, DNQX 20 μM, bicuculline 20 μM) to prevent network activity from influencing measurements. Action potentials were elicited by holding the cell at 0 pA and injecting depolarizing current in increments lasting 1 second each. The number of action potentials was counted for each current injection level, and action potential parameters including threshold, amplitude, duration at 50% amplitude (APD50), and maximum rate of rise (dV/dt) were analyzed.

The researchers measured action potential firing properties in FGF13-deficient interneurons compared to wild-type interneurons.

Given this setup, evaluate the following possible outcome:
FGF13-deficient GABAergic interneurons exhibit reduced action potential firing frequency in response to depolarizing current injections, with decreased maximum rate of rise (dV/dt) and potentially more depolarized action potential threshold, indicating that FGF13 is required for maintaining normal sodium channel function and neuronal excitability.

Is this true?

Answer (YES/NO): NO